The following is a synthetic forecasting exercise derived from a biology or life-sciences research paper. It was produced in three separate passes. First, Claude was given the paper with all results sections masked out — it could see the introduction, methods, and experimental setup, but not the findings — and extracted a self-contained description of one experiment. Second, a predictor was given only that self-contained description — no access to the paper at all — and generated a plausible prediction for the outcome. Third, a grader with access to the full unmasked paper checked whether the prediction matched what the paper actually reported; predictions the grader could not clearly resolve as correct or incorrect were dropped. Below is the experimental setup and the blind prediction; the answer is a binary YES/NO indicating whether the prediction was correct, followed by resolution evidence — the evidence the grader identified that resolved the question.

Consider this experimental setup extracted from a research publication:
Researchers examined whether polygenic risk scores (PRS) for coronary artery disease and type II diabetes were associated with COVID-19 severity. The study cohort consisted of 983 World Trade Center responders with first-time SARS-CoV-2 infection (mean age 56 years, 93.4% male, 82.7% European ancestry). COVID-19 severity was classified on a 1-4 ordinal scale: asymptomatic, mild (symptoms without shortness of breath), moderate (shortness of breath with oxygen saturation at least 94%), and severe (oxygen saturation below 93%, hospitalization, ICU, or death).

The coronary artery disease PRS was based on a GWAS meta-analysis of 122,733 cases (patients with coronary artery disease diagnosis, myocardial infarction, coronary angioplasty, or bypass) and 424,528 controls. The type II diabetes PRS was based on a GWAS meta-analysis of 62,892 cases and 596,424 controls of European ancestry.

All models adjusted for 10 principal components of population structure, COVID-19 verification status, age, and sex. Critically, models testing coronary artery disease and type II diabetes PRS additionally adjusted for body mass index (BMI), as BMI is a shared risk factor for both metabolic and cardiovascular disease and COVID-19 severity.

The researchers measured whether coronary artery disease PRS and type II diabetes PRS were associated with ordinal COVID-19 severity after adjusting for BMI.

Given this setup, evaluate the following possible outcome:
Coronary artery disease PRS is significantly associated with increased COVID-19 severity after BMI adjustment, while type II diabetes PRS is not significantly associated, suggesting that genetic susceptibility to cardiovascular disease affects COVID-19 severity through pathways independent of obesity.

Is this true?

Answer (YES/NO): NO